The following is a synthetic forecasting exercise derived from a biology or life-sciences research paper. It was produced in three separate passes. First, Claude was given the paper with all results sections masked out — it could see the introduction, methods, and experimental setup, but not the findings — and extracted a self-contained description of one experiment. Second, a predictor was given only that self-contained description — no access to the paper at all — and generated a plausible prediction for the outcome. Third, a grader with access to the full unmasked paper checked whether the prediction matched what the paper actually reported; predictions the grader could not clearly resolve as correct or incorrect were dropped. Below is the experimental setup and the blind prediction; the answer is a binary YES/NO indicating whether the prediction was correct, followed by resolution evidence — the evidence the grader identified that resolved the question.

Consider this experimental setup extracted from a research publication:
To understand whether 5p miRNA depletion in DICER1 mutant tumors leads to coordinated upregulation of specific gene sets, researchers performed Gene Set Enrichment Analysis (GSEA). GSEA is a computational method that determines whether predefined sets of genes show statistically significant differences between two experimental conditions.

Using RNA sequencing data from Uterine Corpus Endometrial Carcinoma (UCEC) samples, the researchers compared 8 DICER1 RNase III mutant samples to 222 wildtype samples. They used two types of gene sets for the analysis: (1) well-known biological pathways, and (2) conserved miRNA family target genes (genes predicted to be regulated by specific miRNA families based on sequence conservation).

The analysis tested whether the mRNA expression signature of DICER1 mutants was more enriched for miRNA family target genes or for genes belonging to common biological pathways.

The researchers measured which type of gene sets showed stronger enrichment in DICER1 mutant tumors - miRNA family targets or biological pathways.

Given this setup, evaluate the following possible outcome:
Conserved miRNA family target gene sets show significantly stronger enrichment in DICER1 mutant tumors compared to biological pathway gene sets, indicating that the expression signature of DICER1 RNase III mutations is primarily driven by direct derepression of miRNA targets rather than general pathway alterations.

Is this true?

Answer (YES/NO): YES